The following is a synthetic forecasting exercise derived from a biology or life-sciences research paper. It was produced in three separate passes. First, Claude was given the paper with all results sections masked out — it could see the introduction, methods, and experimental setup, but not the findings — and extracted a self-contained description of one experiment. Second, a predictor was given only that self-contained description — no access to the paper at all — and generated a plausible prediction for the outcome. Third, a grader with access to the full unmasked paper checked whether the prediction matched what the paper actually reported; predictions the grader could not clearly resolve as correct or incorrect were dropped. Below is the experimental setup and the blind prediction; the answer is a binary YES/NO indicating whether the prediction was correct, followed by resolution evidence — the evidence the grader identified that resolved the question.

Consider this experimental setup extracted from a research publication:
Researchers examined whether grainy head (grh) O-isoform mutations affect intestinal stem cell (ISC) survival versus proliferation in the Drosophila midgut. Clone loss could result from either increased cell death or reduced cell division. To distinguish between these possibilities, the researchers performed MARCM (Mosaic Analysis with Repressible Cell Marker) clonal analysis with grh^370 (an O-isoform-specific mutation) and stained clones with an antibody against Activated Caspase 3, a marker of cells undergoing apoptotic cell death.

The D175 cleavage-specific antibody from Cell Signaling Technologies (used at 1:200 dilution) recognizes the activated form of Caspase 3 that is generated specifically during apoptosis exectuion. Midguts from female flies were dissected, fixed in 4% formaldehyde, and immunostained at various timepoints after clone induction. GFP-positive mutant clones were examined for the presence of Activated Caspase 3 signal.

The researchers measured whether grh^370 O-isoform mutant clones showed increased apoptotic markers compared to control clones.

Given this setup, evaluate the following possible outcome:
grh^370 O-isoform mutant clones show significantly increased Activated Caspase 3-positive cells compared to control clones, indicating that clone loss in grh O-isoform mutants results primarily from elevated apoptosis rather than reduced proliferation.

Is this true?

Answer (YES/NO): NO